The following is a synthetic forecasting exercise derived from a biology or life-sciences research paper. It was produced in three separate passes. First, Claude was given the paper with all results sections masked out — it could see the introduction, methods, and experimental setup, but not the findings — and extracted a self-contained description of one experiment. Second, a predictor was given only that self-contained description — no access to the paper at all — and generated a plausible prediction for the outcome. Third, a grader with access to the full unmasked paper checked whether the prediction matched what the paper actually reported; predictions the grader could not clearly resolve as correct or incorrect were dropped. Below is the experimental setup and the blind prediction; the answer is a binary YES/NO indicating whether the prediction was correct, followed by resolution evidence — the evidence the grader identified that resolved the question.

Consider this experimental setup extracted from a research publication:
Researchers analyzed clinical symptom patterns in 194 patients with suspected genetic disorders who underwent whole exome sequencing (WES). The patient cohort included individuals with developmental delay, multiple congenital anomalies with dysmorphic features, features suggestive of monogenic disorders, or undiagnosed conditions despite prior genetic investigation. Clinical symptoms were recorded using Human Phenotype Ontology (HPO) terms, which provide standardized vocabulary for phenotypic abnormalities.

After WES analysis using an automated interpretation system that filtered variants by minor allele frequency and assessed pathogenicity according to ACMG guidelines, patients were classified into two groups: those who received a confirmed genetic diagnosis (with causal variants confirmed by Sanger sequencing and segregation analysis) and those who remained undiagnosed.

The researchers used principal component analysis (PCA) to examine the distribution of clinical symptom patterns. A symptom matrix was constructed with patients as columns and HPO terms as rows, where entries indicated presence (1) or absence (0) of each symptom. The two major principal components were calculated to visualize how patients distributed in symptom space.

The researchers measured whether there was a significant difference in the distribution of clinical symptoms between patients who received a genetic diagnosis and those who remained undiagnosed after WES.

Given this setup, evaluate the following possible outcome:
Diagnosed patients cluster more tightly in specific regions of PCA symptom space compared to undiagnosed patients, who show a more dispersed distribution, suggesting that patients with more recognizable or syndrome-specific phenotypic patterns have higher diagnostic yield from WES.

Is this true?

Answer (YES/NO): NO